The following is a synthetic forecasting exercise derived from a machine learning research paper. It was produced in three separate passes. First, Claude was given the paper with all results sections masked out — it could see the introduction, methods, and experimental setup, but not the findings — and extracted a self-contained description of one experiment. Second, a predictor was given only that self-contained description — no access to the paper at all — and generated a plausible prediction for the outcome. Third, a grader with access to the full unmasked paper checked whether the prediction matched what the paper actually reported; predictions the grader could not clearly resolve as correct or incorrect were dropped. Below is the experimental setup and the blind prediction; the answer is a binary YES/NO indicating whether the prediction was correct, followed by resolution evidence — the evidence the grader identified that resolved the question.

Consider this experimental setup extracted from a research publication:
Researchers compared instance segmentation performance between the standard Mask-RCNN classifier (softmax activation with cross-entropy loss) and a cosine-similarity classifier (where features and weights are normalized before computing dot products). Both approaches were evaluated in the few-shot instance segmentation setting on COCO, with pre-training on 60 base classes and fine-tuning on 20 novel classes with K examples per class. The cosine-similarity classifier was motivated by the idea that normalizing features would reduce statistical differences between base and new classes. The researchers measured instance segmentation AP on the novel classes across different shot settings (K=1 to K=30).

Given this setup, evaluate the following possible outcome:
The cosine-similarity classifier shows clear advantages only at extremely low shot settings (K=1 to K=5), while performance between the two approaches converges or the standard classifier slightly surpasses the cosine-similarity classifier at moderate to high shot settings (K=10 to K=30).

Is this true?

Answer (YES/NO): NO